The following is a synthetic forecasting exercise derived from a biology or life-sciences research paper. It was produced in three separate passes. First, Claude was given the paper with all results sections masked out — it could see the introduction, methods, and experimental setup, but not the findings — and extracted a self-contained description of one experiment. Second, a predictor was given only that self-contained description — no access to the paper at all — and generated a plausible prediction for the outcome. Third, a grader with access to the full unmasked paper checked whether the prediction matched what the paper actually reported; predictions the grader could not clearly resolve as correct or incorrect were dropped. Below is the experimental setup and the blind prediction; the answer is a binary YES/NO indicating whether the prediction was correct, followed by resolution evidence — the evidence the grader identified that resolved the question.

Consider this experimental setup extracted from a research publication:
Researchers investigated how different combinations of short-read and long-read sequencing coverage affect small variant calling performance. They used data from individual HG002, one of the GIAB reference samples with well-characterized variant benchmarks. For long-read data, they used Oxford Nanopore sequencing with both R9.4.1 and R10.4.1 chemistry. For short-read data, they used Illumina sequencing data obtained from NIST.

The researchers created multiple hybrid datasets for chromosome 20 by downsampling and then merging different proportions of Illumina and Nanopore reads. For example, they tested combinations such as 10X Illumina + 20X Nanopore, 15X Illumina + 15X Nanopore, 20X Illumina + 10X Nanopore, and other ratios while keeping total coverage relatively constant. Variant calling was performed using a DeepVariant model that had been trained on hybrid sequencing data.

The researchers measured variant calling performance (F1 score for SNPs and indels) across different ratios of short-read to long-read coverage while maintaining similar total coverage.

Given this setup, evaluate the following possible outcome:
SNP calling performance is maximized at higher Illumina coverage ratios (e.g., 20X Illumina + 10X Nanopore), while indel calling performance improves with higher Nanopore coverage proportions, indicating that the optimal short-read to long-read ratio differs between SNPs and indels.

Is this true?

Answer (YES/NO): NO